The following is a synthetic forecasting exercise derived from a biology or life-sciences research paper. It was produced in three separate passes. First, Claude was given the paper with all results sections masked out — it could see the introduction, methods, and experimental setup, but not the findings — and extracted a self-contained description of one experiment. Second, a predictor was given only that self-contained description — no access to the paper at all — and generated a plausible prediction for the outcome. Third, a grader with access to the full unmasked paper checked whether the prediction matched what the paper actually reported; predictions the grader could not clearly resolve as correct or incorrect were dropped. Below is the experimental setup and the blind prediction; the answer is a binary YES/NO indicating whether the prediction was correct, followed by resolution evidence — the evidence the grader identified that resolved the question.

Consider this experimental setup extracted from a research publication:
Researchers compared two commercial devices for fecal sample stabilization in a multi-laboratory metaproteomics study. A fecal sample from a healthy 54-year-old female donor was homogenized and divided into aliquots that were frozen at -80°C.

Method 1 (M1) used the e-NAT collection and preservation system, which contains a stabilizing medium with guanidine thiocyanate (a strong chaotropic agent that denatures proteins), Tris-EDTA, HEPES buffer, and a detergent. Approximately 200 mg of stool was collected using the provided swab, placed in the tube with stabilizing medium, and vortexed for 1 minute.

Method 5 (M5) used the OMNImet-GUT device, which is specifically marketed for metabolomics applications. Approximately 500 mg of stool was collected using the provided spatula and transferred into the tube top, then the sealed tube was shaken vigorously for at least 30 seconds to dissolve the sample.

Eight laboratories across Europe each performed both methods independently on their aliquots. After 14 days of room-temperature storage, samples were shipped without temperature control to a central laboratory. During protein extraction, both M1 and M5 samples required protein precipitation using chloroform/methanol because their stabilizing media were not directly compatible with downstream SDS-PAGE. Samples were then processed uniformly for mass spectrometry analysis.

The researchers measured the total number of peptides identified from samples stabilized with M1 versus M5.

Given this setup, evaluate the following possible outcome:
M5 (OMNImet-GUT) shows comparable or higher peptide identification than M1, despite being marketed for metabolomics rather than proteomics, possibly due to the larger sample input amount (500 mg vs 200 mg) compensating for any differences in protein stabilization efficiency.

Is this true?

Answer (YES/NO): NO